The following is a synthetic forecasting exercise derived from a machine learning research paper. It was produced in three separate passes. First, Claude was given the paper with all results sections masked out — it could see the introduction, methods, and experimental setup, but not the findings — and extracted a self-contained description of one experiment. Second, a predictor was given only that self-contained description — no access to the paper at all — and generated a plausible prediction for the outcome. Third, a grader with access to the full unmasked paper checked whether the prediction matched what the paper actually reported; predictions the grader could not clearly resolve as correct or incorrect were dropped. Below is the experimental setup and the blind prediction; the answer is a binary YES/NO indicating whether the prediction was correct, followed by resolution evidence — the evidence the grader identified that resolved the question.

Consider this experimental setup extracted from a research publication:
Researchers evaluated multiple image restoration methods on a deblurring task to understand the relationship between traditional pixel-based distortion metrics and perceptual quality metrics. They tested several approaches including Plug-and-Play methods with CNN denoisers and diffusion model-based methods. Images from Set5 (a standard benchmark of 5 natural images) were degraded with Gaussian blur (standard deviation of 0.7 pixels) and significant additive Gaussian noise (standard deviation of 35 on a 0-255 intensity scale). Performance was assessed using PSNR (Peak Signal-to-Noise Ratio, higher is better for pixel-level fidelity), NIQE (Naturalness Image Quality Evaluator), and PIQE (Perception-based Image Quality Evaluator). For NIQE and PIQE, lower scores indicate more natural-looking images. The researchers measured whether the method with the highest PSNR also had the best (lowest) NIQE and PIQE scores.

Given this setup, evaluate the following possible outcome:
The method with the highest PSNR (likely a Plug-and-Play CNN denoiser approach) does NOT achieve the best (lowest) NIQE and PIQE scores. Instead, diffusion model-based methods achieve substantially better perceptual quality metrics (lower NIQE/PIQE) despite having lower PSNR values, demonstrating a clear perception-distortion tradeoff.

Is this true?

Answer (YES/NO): NO